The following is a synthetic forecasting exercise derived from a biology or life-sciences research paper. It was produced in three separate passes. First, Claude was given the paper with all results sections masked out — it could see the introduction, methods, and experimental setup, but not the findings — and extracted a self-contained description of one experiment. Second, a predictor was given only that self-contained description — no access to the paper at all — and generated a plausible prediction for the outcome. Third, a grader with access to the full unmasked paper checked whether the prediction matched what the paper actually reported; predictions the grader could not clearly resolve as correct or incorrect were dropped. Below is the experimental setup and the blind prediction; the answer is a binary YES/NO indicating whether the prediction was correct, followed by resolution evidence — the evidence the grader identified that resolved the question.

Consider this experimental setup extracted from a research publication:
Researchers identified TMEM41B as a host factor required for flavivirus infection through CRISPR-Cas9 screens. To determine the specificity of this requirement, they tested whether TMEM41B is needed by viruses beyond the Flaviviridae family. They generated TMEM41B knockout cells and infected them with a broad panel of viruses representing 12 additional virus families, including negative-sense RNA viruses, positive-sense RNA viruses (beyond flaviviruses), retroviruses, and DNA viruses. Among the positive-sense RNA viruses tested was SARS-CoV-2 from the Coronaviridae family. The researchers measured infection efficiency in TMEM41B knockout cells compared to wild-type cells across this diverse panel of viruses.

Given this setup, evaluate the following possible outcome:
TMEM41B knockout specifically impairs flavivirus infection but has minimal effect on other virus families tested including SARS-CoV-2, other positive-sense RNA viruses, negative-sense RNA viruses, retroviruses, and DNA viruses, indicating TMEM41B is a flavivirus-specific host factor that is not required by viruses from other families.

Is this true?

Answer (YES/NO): NO